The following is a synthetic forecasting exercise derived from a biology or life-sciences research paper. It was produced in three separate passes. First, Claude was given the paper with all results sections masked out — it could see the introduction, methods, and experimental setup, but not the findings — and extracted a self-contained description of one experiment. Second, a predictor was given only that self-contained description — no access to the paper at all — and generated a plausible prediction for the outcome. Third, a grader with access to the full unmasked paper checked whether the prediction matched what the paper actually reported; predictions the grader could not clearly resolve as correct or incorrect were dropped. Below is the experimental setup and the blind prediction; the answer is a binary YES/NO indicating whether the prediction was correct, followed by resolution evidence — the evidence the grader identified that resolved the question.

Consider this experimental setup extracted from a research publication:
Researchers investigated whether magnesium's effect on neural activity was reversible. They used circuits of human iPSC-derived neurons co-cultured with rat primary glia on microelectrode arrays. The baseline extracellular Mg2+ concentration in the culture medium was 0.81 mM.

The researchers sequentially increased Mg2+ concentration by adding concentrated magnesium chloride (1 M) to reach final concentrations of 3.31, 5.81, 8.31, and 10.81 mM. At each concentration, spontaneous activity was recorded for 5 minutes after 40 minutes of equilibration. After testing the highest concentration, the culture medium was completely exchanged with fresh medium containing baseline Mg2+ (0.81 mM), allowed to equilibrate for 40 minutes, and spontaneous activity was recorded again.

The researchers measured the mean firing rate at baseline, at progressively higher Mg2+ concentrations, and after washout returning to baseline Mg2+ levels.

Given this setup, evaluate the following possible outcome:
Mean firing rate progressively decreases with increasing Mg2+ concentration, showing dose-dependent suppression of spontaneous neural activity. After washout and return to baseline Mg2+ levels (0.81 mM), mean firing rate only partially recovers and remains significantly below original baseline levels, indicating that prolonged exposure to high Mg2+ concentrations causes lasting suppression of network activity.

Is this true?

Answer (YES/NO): YES